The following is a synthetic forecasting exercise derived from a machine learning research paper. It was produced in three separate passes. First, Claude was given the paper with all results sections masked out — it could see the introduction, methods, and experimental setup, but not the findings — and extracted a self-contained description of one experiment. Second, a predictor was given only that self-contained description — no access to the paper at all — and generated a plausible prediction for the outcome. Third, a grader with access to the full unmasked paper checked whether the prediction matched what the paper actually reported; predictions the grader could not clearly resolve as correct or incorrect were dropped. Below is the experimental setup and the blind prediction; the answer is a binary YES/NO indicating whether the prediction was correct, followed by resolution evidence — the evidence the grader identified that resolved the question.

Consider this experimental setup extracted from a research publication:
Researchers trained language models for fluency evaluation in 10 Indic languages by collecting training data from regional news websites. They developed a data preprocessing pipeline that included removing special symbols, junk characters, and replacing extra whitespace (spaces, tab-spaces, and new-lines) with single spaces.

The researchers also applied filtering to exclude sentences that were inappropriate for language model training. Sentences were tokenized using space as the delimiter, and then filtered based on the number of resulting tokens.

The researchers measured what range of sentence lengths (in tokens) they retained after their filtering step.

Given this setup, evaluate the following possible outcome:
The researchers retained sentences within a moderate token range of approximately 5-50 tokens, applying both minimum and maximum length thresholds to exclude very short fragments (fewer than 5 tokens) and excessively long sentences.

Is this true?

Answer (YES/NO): NO